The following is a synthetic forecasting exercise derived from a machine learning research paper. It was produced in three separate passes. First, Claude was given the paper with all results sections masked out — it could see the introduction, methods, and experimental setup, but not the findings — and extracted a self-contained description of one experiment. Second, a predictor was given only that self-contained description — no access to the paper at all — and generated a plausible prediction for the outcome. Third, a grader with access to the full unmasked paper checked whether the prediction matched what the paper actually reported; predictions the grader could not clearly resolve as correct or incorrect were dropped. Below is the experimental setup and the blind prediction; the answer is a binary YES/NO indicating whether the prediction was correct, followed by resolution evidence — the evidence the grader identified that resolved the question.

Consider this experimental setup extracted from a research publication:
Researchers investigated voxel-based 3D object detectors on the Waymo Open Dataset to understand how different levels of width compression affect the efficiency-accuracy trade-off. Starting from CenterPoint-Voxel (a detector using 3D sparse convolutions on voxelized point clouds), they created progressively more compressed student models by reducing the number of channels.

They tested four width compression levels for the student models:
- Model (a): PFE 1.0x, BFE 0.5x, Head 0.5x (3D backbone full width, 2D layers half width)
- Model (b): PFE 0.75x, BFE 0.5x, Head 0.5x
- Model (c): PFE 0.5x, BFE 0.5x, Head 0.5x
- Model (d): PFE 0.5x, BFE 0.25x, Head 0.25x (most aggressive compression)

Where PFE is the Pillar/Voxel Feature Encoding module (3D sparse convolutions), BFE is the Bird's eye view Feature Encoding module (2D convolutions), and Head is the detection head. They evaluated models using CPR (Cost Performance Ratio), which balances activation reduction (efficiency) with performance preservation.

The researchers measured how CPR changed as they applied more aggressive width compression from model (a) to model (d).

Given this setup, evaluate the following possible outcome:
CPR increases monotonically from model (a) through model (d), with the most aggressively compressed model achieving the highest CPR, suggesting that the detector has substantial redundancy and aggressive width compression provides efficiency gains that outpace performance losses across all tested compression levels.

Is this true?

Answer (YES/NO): NO